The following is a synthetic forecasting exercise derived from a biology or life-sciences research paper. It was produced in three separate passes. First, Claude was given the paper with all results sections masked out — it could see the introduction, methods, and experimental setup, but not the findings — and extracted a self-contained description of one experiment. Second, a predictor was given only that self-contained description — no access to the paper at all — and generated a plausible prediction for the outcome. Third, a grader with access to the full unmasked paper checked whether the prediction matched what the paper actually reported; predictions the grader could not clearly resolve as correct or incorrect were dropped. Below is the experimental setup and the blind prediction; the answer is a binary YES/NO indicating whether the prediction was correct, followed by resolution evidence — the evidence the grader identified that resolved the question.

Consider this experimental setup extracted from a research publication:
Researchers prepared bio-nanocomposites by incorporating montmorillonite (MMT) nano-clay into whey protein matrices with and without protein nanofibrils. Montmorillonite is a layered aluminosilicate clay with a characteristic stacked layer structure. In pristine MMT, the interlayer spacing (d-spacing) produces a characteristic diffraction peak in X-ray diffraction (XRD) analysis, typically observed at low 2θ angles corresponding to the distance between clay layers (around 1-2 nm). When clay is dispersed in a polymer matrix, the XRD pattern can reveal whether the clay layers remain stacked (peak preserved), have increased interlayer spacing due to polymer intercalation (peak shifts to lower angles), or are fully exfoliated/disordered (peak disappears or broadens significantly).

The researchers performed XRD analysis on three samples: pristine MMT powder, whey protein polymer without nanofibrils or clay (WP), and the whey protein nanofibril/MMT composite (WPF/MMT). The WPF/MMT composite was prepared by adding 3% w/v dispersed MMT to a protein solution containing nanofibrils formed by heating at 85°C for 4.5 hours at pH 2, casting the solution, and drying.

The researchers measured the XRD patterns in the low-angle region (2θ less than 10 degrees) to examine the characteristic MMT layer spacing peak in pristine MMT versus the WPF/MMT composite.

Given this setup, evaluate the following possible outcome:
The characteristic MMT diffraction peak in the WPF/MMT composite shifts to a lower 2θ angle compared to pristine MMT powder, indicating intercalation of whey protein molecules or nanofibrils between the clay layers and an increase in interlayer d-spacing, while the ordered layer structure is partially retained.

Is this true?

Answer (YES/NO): YES